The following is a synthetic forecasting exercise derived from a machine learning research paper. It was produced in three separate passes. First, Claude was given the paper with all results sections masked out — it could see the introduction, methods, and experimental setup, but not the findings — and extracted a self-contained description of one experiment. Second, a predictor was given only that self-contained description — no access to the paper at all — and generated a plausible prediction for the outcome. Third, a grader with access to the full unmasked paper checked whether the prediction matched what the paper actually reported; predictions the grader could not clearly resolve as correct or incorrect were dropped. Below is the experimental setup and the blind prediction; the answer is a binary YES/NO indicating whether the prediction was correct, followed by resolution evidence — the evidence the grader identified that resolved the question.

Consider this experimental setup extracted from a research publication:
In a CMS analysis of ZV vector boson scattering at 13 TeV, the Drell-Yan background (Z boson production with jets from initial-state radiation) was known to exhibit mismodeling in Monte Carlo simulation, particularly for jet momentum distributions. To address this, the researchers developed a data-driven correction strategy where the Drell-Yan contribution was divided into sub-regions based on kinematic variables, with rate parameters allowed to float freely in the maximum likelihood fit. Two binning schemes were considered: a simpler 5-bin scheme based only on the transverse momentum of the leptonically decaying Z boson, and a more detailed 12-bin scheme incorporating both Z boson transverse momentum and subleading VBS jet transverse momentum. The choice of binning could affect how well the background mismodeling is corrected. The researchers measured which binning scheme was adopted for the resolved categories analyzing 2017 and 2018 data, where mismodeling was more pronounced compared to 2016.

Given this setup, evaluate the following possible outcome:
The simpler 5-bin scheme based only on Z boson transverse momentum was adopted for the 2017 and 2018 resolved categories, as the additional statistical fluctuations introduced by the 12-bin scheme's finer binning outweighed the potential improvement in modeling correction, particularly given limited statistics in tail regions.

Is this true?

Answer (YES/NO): NO